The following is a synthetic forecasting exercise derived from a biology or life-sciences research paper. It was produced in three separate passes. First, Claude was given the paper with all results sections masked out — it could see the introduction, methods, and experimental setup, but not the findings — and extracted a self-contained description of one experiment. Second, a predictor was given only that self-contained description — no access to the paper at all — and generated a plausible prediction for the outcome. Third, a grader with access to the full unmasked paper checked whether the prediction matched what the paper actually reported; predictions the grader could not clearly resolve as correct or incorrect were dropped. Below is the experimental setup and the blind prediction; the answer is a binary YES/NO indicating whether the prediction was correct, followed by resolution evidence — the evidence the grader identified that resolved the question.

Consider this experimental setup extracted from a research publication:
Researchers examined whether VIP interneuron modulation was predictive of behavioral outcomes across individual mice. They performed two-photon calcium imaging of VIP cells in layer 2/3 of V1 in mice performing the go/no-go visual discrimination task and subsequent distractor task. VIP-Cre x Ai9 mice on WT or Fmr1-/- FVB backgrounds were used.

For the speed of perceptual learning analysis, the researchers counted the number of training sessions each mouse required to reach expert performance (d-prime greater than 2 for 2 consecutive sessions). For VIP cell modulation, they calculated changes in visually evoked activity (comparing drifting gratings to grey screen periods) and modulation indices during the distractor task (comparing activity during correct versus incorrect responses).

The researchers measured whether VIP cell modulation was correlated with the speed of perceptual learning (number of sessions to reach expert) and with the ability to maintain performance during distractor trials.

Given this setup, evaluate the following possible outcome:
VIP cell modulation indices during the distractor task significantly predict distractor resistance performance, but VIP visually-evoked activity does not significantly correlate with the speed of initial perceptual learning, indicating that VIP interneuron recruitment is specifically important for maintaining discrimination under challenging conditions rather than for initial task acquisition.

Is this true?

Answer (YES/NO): NO